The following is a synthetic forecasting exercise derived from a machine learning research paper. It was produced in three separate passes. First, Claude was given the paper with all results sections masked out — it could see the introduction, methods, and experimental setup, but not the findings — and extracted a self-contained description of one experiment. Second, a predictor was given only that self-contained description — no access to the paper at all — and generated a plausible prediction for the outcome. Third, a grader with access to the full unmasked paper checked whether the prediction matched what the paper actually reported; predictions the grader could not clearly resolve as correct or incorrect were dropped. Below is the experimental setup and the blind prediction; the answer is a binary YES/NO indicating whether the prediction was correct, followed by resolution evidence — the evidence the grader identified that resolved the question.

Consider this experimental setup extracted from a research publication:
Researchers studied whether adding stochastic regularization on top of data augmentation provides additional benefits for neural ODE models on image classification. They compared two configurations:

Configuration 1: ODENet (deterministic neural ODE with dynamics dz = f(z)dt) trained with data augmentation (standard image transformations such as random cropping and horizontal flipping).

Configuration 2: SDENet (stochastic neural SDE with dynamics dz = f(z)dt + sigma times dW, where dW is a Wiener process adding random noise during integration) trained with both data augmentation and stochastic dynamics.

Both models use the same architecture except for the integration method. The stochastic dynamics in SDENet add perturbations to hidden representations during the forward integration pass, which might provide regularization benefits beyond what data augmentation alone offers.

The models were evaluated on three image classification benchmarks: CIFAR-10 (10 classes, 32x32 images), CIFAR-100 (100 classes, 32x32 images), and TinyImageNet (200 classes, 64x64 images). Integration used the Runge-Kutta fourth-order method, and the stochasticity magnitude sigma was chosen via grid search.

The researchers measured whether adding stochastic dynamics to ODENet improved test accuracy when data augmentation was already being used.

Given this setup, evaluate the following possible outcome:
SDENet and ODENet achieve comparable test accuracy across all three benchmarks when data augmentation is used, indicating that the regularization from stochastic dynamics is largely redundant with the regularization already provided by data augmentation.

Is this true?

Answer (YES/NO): YES